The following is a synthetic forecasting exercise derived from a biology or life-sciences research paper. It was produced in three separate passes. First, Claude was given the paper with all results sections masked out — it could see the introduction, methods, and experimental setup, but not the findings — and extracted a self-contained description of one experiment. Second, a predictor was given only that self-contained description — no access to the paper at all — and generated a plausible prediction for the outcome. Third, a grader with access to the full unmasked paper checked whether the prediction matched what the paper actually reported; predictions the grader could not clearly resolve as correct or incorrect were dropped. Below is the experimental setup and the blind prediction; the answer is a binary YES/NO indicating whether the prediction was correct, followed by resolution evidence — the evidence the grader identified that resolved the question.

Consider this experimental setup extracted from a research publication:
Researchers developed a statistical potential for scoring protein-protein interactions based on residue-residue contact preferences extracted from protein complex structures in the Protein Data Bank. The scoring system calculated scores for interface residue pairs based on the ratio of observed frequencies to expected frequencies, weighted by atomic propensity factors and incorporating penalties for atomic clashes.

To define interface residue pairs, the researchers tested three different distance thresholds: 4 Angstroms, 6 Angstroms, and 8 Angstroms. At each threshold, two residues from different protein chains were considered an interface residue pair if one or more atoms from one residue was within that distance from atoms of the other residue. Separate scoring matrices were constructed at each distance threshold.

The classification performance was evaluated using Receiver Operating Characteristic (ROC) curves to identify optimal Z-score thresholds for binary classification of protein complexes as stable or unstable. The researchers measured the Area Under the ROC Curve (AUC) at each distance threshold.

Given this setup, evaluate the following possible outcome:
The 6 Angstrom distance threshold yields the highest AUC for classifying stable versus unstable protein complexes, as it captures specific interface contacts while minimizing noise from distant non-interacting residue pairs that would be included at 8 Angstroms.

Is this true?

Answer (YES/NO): NO